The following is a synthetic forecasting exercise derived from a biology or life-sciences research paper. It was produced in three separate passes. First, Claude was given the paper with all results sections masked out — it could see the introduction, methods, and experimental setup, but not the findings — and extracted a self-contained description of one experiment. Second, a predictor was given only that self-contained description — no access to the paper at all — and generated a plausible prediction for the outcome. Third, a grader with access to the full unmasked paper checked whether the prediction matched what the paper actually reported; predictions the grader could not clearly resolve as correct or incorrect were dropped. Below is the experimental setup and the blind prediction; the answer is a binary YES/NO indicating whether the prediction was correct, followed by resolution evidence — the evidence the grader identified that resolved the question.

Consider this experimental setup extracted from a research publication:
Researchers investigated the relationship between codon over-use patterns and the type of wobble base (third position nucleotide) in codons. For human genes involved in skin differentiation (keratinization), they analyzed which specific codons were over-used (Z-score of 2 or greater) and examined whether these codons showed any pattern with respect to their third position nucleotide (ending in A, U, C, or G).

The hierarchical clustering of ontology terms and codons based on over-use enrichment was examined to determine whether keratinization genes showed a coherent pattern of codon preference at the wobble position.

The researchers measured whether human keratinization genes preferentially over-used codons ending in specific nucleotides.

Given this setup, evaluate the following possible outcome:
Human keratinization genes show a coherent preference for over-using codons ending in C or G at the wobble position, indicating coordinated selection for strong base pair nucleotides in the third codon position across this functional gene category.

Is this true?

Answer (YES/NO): YES